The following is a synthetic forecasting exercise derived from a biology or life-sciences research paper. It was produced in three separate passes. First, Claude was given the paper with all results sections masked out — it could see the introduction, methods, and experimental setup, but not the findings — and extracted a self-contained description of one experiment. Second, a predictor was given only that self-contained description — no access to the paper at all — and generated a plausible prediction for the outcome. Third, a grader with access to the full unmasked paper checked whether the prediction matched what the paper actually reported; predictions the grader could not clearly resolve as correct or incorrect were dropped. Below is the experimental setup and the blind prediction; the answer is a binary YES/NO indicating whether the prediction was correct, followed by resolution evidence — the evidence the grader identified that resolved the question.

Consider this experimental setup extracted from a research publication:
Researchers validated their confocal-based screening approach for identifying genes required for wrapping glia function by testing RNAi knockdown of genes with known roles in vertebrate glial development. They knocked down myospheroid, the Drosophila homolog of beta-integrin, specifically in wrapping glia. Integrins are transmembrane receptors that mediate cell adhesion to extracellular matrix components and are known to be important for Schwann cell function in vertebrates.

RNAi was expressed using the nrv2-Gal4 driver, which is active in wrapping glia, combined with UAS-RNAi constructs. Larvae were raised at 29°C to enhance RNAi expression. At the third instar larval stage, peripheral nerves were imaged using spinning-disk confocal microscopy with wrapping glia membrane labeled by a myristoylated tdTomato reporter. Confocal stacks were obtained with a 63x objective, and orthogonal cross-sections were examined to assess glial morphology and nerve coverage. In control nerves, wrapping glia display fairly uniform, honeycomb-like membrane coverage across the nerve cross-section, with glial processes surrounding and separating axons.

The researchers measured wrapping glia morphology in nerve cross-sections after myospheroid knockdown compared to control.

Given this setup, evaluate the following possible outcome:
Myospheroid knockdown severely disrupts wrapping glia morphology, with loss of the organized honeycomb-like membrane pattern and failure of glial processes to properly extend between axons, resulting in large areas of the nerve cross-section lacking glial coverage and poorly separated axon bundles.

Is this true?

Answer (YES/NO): YES